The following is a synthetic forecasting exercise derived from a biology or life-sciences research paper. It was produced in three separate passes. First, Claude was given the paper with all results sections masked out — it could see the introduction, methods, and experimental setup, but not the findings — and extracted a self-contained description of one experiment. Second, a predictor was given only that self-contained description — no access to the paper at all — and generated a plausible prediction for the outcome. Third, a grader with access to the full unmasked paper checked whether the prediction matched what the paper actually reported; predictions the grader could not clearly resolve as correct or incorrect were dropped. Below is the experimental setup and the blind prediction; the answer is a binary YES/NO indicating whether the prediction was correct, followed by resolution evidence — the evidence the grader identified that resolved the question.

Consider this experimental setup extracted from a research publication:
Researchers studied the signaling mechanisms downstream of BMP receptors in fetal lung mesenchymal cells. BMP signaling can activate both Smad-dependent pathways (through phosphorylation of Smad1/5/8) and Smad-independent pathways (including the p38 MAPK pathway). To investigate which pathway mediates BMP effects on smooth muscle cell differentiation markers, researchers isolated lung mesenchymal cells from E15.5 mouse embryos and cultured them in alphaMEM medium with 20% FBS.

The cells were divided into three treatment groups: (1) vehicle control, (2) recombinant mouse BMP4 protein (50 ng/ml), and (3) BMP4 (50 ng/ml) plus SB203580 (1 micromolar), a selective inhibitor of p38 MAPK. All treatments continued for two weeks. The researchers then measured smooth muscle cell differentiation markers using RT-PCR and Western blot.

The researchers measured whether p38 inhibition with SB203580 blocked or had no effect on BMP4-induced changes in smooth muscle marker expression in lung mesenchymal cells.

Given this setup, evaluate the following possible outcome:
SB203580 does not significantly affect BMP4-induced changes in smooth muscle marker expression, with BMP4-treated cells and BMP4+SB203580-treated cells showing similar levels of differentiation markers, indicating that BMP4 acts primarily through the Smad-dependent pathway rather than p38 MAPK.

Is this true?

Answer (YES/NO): NO